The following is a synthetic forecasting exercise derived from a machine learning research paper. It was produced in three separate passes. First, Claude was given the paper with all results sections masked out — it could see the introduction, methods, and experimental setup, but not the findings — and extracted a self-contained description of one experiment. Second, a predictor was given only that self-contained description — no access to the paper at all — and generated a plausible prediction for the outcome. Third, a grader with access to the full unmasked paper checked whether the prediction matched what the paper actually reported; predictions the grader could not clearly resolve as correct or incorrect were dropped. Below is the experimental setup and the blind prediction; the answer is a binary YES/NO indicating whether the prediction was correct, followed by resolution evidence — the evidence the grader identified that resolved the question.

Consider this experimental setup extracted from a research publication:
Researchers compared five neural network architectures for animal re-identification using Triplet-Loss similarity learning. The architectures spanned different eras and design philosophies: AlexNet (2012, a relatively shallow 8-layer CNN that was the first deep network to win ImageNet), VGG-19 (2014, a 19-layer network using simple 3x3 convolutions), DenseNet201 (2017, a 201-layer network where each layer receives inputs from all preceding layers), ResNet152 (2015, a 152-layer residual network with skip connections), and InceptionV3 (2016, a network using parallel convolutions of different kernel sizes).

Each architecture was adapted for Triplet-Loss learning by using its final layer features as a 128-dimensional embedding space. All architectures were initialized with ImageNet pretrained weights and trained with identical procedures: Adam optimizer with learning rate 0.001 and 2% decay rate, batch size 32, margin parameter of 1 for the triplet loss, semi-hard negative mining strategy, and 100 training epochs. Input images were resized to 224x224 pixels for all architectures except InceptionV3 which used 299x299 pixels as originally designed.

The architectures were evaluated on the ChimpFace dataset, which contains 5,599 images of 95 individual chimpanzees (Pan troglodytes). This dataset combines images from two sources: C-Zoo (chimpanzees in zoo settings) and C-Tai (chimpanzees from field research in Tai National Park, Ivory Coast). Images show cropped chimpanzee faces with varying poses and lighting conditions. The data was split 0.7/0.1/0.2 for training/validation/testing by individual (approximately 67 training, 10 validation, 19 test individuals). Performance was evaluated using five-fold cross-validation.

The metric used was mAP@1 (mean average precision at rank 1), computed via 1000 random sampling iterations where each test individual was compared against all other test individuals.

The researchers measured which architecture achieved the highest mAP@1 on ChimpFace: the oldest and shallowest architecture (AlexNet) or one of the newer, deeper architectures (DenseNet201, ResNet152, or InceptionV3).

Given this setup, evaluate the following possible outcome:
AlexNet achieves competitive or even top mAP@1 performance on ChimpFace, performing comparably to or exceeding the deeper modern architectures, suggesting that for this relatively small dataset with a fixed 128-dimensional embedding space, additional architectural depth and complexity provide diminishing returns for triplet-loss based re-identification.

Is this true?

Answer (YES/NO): NO